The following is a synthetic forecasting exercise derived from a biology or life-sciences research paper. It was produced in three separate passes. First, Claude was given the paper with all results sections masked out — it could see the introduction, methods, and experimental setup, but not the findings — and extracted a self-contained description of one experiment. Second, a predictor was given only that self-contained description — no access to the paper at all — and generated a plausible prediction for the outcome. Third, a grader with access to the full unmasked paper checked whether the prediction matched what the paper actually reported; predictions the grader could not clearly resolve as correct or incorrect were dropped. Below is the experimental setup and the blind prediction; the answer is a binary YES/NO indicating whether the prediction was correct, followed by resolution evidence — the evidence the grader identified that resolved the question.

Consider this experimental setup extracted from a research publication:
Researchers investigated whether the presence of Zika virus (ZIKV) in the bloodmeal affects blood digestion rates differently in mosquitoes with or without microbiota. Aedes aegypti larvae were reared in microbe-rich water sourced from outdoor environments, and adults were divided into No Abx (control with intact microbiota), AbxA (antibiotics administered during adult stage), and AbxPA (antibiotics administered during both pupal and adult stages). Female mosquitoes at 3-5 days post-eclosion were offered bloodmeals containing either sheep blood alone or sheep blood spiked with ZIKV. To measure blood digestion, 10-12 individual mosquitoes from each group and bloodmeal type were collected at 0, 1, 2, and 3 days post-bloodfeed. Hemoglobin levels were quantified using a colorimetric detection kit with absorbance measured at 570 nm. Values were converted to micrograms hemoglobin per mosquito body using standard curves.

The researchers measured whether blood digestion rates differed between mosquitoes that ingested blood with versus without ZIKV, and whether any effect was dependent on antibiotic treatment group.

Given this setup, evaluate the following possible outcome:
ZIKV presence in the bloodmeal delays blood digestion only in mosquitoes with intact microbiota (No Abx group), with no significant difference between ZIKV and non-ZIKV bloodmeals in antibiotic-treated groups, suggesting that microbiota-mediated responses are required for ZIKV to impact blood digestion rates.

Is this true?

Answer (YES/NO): NO